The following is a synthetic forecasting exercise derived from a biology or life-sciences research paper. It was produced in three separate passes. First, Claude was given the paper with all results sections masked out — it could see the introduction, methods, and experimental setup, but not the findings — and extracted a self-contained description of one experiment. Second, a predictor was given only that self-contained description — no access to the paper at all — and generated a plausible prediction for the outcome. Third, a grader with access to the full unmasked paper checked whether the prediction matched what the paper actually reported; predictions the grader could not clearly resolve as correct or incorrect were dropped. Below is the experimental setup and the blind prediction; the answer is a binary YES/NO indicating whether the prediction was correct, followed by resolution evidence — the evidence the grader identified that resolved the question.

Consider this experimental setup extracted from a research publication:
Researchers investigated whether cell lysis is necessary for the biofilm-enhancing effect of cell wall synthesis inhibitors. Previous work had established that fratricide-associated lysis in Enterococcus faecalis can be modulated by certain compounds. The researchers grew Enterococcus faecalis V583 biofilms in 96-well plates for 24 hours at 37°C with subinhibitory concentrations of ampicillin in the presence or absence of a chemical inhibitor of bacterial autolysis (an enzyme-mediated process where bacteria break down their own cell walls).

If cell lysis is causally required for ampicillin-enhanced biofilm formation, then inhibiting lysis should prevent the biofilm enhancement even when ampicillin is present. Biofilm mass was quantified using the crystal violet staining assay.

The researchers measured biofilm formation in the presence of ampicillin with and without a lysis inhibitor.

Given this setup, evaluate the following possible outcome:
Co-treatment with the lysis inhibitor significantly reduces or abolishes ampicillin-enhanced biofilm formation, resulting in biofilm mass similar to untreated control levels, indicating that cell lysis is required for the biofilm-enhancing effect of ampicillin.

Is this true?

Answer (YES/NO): NO